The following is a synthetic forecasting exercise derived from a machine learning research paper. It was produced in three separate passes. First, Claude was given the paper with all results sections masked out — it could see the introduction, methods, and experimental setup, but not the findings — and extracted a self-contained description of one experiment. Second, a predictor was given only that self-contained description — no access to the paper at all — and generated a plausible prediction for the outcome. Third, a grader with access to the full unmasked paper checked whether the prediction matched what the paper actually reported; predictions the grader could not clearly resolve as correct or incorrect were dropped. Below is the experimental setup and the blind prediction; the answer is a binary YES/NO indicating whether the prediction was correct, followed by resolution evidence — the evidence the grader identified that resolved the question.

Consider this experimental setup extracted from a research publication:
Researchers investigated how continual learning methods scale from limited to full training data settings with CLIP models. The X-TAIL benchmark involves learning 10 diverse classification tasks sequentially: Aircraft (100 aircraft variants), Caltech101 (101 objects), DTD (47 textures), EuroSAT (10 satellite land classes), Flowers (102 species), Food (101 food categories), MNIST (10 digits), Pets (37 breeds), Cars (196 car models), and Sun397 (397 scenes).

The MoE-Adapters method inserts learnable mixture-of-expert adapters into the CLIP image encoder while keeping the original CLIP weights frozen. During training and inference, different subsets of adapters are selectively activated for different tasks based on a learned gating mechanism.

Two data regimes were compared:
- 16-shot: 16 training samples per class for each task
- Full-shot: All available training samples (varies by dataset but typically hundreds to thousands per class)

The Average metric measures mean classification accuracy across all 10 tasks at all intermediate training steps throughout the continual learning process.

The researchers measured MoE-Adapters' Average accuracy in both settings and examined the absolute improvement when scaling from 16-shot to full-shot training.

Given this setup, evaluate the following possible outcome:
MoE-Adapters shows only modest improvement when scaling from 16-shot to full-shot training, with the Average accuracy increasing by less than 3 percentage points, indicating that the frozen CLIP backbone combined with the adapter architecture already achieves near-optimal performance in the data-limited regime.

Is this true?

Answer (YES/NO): NO